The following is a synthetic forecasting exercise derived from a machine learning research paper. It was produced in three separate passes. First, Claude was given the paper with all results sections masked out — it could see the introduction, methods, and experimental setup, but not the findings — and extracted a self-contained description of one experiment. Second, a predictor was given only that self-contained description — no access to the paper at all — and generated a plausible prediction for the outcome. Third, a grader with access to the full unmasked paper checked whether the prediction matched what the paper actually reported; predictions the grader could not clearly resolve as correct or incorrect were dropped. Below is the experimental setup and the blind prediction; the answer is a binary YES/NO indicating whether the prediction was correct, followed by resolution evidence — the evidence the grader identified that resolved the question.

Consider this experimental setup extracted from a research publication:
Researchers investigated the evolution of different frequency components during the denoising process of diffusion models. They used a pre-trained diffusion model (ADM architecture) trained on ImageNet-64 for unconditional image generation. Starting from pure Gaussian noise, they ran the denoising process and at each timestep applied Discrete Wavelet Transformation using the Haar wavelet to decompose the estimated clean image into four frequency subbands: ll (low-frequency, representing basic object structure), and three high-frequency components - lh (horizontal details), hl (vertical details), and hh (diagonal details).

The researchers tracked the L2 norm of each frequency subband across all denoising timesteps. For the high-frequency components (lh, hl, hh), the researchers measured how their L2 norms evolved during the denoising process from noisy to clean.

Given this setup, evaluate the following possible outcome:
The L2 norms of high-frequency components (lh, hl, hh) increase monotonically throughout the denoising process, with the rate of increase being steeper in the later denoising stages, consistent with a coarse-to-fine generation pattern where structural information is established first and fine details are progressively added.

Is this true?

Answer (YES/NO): NO